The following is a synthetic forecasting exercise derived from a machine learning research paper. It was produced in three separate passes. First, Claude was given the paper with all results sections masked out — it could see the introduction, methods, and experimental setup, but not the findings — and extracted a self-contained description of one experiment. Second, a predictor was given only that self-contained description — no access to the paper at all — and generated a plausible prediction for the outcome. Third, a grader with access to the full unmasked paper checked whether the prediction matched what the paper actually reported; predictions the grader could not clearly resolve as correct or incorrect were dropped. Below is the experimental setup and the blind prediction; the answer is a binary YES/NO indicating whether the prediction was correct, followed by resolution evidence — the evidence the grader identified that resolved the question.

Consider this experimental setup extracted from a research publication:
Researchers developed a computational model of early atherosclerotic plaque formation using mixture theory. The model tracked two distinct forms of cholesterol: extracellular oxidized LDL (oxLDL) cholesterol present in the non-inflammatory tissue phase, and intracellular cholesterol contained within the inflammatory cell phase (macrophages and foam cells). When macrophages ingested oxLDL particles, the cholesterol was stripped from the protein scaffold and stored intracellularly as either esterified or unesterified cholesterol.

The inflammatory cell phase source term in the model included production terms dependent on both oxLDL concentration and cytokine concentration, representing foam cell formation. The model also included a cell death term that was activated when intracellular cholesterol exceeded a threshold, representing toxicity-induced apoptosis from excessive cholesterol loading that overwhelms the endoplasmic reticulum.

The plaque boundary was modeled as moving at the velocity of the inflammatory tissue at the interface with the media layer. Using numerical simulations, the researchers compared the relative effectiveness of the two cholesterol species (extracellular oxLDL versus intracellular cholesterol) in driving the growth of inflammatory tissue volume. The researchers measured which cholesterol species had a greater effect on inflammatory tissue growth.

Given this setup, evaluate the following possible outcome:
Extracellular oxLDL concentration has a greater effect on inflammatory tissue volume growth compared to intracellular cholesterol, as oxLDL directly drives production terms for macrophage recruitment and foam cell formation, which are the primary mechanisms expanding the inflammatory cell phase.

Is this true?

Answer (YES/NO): NO